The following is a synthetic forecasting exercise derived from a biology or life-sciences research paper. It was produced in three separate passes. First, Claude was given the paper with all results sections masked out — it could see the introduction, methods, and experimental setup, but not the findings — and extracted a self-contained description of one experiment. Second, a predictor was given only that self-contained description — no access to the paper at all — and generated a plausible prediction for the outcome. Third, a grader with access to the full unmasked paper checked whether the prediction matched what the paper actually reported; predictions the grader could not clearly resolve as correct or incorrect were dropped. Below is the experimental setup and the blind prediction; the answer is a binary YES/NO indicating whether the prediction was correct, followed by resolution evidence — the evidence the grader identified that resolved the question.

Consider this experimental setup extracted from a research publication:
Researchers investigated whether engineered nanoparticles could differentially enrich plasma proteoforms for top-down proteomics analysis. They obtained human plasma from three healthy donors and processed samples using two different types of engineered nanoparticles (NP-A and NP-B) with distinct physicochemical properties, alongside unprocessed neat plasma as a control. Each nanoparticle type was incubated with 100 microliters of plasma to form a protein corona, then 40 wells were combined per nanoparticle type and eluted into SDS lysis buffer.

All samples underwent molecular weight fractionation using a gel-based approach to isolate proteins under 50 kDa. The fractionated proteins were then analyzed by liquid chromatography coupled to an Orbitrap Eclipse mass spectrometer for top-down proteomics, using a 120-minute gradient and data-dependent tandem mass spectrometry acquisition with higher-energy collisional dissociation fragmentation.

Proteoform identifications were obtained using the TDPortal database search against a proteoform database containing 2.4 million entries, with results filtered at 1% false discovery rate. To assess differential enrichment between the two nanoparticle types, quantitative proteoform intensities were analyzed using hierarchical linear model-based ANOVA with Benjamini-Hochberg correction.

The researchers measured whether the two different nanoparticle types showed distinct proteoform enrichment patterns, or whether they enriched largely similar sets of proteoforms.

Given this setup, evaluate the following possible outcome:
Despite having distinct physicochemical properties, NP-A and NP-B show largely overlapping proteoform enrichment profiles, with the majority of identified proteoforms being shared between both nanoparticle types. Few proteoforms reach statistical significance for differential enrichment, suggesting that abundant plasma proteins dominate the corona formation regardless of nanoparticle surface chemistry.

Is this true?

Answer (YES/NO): NO